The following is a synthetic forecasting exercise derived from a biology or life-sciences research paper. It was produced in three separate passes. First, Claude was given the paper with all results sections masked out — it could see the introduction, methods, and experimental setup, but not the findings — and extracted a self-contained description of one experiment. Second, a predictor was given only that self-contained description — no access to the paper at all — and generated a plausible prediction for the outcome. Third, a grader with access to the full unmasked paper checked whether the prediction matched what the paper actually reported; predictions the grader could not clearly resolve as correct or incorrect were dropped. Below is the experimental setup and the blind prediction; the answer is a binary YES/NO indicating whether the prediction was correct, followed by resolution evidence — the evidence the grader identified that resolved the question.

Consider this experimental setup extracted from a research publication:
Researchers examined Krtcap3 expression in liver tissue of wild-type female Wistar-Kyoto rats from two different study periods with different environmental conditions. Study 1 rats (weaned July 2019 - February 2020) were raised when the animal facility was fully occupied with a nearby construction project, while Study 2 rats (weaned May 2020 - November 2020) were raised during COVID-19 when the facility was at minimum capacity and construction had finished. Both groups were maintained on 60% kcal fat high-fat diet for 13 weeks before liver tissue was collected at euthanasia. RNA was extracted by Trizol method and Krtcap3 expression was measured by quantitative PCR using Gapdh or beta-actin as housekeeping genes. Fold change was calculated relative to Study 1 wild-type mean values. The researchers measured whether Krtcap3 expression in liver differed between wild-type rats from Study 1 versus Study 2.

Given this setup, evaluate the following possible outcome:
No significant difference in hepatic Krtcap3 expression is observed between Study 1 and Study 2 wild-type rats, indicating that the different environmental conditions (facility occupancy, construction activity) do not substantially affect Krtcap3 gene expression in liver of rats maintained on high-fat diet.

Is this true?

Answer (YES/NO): YES